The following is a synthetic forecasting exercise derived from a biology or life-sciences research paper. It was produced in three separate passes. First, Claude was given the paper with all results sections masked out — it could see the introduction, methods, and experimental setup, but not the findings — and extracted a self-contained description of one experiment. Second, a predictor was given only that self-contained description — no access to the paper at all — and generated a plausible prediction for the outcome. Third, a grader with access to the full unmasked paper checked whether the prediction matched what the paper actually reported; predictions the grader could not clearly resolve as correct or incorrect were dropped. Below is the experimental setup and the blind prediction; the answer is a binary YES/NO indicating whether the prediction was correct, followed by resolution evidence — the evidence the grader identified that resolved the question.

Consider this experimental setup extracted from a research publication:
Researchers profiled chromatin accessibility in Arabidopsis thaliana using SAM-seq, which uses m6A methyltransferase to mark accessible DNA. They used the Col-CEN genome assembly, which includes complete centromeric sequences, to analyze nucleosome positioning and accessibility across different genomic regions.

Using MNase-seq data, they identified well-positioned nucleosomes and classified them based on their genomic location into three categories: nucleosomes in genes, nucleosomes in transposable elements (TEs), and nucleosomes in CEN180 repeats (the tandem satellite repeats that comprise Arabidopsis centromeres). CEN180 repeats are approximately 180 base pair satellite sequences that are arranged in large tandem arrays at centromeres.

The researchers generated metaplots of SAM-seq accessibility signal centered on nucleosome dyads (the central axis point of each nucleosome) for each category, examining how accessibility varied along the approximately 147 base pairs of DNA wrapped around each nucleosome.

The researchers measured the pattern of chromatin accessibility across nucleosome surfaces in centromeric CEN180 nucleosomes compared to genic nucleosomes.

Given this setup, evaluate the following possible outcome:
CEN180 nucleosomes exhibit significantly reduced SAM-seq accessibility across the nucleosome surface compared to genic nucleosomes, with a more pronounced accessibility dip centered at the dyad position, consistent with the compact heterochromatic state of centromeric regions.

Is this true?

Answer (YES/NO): NO